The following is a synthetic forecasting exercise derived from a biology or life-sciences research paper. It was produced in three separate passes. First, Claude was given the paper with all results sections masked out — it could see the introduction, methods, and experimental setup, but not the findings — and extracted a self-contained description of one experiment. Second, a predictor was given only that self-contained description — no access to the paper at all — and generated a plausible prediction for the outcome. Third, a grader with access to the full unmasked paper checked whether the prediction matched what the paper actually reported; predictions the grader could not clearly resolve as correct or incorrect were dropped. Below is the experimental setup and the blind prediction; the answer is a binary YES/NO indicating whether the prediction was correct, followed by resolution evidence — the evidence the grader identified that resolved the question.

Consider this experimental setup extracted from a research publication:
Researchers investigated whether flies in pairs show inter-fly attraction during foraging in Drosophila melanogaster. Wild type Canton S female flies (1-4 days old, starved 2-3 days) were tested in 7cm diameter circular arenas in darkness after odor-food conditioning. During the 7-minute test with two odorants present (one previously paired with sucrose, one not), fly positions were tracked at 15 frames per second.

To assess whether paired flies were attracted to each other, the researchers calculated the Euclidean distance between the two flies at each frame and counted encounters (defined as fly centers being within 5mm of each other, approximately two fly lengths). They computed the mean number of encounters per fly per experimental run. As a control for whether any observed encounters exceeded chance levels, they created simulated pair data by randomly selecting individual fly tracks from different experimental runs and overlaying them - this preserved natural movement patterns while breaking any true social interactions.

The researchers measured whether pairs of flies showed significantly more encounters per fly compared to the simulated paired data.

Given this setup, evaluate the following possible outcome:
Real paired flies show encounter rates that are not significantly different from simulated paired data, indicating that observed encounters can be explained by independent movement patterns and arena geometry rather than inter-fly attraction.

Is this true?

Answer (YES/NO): YES